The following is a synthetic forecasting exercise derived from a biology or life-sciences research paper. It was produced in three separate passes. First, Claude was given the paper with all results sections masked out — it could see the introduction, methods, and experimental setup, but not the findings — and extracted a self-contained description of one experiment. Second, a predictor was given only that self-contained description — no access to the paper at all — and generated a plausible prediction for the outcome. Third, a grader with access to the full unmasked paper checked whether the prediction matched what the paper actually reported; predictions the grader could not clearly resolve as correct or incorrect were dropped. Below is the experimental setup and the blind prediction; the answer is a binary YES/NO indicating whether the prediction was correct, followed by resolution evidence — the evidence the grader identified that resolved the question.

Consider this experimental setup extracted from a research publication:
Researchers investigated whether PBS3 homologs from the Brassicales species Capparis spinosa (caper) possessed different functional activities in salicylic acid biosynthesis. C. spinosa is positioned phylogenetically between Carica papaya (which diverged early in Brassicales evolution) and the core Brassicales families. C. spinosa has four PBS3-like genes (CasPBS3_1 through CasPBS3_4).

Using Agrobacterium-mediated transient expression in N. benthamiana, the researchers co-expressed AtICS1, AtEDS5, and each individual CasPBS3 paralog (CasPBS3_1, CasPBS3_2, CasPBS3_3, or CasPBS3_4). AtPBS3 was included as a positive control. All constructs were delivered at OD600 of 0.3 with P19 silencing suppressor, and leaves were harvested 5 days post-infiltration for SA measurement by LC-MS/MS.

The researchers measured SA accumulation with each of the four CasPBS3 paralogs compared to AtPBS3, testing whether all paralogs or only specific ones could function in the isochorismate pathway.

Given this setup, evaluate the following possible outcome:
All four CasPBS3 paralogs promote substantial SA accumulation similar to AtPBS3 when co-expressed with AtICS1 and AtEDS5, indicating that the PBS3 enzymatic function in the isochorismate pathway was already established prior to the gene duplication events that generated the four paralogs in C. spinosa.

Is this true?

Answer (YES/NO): NO